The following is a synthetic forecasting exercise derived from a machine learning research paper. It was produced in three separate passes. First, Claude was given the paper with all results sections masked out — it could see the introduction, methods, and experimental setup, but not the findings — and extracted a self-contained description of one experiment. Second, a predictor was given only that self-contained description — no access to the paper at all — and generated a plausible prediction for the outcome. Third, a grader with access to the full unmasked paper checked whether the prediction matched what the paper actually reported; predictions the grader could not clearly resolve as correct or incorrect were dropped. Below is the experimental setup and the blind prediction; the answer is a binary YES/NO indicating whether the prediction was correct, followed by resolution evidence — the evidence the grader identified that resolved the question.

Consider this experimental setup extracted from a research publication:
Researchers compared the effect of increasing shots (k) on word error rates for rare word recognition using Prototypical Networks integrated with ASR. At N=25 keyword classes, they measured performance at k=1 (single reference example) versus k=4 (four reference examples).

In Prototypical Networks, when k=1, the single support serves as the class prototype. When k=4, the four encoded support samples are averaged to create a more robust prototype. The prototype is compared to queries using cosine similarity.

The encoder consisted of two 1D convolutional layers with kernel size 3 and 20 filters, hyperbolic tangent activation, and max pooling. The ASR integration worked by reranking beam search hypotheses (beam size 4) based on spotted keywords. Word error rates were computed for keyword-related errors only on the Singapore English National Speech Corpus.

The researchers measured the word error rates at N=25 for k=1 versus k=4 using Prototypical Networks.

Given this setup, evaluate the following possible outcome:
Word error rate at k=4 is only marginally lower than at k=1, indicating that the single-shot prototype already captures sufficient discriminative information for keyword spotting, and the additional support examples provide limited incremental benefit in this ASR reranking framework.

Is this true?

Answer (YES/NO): NO